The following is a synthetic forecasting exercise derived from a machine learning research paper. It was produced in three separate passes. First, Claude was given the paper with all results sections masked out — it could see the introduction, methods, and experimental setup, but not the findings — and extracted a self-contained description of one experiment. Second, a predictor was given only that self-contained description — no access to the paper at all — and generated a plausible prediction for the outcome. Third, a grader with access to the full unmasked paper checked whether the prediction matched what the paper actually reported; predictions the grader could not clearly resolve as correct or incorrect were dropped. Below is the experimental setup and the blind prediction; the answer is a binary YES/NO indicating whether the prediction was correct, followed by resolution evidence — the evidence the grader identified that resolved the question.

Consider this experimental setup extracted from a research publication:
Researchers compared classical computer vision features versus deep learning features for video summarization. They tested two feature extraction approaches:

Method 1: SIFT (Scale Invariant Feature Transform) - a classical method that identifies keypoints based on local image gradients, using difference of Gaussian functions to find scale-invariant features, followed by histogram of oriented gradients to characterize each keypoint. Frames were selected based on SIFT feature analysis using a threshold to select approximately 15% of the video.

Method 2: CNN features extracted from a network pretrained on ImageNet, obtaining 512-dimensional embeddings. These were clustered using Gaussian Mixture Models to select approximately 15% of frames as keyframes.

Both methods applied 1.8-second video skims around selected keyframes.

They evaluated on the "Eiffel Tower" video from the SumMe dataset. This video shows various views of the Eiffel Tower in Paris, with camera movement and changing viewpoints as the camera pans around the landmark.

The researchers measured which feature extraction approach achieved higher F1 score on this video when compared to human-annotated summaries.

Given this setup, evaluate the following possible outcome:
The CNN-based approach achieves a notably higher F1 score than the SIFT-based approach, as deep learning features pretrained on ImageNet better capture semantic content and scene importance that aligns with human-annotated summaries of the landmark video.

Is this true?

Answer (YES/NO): YES